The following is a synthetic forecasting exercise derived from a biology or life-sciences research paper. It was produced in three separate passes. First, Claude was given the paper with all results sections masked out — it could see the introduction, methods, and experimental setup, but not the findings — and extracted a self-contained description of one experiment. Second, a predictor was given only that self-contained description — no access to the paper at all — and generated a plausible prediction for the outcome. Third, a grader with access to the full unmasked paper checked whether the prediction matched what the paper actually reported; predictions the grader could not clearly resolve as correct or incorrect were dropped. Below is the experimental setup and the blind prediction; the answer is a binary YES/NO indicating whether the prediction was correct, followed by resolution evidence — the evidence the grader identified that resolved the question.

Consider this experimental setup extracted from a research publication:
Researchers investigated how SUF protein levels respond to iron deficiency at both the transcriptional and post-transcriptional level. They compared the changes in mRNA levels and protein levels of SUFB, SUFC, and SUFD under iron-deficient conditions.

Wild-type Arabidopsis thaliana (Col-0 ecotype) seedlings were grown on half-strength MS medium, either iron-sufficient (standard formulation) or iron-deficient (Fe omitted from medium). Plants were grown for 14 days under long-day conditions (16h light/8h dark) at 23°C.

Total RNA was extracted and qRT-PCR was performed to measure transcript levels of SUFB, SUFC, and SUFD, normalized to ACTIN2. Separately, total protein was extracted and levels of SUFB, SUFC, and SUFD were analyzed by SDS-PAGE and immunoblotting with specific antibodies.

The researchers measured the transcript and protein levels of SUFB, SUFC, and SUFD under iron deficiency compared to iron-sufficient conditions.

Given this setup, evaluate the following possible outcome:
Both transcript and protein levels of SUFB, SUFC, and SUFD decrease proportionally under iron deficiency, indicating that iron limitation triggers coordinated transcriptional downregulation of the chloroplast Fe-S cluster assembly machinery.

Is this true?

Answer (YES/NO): NO